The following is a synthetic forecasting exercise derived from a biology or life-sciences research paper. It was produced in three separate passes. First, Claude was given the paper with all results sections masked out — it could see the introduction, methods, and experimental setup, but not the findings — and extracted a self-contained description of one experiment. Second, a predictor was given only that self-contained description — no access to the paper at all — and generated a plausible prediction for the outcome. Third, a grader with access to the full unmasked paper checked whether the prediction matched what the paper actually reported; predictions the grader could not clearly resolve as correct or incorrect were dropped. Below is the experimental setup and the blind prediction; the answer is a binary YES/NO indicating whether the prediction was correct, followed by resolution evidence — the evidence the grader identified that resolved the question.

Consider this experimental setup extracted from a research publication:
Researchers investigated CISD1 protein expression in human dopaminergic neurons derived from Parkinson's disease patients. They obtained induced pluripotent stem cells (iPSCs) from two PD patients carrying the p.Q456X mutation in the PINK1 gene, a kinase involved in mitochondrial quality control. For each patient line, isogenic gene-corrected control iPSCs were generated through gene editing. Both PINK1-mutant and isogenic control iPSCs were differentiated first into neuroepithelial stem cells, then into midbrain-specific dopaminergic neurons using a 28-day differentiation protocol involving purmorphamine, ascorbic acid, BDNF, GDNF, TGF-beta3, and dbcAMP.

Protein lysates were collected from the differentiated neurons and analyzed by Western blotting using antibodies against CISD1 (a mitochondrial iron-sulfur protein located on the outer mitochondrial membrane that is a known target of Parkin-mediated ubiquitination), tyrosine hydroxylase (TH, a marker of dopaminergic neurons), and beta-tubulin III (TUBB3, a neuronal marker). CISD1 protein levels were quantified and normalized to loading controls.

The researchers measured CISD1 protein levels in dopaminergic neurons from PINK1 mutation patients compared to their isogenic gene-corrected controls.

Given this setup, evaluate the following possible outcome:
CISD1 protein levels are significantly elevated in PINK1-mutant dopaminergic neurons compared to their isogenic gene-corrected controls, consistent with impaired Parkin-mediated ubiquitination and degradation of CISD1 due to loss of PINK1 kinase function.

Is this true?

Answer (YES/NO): NO